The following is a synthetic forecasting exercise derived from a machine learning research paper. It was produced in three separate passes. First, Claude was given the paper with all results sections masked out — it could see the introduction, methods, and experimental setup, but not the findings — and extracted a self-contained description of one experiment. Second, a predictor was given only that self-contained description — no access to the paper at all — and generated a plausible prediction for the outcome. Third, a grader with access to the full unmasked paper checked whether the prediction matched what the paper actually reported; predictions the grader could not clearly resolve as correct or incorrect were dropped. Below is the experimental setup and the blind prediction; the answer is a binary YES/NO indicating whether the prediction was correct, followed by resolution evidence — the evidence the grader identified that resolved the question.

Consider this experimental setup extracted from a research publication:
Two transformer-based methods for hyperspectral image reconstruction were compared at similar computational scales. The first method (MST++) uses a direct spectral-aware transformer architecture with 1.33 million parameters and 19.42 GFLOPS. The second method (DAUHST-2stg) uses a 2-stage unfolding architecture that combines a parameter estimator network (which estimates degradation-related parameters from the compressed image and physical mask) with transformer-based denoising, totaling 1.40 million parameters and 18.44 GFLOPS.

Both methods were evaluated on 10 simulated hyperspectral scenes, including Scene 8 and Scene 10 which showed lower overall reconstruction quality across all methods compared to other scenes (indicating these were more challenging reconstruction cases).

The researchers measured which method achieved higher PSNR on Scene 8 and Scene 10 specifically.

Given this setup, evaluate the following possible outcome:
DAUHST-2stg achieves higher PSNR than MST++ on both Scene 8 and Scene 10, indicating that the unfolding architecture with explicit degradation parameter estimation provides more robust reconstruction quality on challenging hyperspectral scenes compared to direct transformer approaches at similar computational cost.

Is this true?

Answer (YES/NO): NO